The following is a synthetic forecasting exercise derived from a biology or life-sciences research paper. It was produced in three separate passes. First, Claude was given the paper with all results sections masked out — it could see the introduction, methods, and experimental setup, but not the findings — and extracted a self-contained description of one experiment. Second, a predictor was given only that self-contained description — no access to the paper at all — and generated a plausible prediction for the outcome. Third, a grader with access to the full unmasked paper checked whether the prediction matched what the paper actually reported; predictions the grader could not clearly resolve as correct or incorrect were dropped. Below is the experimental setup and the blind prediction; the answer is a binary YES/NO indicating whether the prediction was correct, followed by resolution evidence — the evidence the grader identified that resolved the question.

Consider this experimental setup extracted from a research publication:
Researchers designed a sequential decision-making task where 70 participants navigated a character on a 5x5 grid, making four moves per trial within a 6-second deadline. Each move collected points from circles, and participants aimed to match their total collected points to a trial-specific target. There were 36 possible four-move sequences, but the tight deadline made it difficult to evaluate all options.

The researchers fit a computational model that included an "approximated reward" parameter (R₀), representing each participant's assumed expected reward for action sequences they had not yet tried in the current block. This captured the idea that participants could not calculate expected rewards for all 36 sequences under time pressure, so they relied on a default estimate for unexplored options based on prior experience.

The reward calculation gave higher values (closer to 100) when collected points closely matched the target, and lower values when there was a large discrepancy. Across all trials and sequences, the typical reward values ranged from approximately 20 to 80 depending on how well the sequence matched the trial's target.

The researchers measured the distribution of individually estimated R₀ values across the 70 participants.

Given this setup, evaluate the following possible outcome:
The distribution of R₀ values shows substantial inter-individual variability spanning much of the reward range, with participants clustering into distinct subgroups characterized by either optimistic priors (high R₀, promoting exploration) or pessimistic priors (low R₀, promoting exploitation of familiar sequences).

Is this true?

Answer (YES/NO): NO